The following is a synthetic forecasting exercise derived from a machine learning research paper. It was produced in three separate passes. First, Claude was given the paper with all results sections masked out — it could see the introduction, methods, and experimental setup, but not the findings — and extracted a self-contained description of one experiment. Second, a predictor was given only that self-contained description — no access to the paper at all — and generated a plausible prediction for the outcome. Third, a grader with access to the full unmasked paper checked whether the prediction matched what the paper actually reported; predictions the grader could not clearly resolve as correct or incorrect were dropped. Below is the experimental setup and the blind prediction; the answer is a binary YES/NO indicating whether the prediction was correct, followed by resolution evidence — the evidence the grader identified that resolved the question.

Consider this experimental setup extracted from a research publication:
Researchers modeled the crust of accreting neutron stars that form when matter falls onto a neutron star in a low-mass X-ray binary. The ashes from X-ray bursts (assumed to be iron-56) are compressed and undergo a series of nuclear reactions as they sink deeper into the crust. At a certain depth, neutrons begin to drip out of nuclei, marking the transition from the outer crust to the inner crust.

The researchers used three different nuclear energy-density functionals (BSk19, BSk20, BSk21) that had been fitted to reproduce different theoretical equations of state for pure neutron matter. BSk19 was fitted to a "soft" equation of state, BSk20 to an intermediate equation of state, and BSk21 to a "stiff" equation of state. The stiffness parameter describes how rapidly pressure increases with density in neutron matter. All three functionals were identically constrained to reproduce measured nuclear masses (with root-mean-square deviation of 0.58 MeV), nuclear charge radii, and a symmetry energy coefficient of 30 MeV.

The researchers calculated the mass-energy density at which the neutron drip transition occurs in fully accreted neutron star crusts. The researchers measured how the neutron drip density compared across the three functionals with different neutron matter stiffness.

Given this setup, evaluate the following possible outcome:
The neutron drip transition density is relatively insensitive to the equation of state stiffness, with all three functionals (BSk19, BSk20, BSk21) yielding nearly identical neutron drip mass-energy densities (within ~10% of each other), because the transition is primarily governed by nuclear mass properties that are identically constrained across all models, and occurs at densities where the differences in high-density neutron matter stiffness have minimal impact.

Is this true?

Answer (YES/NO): YES